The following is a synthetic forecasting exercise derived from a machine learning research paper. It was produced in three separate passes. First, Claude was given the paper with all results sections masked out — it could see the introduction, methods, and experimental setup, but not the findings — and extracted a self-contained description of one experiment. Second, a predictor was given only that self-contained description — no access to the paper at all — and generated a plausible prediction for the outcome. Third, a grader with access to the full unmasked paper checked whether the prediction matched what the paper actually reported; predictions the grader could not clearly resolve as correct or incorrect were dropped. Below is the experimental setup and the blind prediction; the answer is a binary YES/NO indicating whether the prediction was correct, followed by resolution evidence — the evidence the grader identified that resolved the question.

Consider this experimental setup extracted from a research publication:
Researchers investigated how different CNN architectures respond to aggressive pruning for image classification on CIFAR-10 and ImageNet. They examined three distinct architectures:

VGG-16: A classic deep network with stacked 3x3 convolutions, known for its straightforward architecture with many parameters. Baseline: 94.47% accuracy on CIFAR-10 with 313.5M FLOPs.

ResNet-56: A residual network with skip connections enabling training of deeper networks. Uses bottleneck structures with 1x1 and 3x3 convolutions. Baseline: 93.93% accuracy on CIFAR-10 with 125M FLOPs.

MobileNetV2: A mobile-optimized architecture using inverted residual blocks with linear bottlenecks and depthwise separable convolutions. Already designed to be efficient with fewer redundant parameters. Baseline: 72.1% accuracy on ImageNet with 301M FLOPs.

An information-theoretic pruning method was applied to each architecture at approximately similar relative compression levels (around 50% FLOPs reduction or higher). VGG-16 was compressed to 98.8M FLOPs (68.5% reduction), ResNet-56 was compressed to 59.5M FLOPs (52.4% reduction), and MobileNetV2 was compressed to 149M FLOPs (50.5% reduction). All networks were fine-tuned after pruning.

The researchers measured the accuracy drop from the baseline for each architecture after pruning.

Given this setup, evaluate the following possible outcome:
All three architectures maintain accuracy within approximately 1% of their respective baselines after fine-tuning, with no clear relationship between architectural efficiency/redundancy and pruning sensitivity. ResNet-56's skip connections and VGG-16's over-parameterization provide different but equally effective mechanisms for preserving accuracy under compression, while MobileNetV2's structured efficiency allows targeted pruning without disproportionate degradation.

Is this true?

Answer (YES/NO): NO